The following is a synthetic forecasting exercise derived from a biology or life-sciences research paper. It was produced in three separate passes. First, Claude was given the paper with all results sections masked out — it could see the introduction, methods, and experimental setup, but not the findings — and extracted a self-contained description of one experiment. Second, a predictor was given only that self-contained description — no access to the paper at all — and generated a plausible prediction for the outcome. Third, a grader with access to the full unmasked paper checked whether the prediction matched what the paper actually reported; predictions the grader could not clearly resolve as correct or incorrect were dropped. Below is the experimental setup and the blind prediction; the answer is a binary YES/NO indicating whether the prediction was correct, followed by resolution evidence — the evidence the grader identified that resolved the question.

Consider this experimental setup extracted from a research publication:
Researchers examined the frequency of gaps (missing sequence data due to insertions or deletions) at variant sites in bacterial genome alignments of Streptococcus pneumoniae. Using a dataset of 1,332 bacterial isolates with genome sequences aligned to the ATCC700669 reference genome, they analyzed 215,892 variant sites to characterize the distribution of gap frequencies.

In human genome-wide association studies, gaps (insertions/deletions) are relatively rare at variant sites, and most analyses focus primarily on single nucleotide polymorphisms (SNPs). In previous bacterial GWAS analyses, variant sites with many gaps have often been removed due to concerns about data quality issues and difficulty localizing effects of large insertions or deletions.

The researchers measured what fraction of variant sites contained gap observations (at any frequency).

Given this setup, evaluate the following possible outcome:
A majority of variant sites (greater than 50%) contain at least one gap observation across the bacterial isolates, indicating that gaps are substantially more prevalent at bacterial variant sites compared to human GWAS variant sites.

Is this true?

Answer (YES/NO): YES